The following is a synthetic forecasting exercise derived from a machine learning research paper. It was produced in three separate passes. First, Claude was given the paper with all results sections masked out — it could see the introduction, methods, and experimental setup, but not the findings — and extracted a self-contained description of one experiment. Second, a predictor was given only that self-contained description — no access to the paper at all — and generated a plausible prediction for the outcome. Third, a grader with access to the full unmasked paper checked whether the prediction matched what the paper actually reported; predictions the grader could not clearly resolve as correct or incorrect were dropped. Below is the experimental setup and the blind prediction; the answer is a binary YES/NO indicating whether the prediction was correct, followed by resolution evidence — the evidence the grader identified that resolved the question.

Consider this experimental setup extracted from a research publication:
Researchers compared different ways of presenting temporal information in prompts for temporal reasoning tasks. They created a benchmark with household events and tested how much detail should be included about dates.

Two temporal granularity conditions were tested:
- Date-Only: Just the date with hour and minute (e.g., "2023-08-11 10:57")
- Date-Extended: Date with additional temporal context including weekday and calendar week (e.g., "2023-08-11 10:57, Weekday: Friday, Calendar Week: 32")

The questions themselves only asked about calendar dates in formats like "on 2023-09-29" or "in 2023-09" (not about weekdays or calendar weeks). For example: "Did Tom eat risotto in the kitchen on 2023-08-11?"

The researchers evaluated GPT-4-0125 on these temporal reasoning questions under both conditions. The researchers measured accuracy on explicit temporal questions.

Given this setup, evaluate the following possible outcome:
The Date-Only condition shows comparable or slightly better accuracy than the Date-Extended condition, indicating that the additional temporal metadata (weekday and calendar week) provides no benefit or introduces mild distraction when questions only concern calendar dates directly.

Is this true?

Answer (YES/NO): YES